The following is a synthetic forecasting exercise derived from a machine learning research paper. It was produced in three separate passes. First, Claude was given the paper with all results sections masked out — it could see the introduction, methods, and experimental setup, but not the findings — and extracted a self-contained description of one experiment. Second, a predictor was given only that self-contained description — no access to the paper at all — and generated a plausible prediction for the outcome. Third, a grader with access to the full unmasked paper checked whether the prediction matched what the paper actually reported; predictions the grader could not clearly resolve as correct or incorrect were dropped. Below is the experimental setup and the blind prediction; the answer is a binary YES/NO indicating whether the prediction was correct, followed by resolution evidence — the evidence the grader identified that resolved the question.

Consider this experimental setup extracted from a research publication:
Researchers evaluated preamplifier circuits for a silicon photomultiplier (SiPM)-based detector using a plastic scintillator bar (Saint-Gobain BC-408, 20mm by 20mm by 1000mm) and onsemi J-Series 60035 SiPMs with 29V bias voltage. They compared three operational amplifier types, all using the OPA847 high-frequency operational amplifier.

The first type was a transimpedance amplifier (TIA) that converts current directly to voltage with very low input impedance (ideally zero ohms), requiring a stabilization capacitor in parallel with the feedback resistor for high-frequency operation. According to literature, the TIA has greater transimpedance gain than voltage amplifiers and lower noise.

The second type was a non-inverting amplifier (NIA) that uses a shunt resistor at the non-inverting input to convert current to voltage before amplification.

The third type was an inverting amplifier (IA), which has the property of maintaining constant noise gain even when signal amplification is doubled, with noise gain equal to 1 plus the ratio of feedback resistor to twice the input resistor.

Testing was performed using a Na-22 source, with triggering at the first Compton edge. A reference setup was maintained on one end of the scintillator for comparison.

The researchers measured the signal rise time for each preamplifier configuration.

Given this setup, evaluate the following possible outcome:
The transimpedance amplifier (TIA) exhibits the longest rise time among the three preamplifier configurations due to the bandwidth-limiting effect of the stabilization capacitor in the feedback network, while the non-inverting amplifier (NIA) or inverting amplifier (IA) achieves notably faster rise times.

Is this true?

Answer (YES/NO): NO